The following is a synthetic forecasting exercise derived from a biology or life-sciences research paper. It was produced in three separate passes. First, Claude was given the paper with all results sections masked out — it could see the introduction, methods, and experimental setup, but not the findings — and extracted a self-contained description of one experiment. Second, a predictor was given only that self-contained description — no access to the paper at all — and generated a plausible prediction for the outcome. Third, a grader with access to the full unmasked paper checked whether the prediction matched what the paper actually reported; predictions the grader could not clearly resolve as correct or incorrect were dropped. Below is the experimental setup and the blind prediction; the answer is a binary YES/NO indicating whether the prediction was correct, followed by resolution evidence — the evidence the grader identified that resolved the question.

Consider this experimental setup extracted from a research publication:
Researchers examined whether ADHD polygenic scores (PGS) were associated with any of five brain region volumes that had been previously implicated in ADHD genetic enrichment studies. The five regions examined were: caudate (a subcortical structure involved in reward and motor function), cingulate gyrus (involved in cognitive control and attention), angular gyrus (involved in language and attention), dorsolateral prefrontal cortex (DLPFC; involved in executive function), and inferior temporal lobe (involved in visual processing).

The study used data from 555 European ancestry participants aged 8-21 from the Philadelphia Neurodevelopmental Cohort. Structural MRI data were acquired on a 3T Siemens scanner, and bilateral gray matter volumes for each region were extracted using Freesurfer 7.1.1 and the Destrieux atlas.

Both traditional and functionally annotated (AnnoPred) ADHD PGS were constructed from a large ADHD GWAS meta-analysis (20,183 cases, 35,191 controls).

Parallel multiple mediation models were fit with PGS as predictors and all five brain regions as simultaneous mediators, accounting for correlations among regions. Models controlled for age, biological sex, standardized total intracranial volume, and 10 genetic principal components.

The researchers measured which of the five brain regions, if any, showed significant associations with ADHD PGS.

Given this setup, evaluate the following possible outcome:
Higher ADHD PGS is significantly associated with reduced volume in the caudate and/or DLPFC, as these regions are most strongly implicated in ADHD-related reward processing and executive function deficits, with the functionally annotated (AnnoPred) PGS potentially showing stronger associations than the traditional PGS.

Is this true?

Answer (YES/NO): NO